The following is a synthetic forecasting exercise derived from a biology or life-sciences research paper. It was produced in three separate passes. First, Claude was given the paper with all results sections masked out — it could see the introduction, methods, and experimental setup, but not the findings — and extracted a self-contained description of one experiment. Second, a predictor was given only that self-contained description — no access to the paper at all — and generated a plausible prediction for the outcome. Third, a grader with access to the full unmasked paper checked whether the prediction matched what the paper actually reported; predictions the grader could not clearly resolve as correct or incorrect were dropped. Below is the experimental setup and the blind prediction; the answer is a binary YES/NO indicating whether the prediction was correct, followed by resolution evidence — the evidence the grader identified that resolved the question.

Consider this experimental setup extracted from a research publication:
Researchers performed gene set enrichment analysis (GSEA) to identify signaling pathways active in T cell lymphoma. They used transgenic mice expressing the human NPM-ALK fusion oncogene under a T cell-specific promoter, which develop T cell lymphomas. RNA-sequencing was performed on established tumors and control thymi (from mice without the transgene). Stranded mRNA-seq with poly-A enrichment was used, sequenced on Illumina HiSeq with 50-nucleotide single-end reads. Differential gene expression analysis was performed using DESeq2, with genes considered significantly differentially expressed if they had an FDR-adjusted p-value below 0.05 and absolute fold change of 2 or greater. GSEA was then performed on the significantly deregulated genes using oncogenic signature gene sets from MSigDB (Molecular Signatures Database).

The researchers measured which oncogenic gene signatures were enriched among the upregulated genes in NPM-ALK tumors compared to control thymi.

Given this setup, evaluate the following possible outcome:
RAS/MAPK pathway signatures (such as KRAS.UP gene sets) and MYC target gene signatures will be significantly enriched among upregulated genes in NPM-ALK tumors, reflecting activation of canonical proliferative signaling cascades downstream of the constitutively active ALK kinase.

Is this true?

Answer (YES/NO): NO